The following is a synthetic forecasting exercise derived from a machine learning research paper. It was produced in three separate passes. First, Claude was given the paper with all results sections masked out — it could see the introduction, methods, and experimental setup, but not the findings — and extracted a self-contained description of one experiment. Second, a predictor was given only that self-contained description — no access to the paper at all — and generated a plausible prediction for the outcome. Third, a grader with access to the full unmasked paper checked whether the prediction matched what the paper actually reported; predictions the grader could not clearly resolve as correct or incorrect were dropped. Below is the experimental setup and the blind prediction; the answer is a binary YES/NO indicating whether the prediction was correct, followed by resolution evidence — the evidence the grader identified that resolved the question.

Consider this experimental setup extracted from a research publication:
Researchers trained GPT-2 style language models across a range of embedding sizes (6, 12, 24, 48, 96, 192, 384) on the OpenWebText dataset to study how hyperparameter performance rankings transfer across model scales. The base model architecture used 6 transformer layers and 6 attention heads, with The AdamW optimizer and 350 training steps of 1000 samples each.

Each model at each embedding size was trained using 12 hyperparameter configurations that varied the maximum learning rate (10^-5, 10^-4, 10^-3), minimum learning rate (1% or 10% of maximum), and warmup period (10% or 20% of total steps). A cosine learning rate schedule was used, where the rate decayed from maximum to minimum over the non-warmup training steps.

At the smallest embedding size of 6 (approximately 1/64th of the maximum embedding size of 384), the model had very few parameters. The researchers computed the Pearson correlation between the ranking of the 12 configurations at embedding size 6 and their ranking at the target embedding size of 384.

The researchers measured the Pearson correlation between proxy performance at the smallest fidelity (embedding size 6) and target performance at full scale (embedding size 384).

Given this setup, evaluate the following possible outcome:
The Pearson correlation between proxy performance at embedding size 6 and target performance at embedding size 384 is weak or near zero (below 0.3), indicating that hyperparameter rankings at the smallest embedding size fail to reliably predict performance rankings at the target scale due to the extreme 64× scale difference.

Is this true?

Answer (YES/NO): NO